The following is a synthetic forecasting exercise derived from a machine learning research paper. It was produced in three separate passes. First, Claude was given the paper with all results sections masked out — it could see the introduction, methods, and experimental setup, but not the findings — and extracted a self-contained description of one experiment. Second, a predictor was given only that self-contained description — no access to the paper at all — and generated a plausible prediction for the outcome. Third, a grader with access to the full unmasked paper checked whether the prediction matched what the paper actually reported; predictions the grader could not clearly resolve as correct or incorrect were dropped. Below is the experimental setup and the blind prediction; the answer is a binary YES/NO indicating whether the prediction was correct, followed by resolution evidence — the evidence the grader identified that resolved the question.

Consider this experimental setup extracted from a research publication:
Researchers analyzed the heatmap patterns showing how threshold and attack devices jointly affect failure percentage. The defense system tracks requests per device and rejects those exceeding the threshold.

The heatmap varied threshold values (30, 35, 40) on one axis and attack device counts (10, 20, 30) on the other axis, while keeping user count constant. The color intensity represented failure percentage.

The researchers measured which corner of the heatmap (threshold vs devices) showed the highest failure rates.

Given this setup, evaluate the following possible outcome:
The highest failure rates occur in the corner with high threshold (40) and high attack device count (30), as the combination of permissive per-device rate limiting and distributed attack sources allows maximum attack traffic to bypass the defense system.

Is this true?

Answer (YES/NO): NO